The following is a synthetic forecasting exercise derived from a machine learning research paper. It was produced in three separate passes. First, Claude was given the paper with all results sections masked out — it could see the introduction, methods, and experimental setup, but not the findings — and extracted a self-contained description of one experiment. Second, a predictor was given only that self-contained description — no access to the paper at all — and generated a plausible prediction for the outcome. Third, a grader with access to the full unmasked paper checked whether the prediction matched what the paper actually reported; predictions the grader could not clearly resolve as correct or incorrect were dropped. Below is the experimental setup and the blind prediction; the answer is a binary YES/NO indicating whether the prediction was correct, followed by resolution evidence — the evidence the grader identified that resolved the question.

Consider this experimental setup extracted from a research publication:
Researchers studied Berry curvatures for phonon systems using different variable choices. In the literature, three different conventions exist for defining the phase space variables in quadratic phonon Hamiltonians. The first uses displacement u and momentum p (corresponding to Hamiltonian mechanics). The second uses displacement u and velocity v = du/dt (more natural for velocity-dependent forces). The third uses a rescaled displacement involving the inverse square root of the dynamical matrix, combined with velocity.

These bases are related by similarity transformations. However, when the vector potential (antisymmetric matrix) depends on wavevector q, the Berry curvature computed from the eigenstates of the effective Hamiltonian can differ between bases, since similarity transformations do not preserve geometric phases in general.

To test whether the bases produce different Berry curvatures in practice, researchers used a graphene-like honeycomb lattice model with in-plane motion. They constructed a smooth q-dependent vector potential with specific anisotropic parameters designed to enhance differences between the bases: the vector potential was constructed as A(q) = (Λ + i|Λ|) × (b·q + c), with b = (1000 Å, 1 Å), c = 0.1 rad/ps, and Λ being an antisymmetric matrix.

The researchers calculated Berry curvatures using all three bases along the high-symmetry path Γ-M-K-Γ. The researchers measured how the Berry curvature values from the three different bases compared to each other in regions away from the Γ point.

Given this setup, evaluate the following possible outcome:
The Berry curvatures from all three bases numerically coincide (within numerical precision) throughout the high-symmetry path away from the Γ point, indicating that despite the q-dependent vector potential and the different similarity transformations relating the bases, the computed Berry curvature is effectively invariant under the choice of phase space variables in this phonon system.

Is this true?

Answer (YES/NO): NO